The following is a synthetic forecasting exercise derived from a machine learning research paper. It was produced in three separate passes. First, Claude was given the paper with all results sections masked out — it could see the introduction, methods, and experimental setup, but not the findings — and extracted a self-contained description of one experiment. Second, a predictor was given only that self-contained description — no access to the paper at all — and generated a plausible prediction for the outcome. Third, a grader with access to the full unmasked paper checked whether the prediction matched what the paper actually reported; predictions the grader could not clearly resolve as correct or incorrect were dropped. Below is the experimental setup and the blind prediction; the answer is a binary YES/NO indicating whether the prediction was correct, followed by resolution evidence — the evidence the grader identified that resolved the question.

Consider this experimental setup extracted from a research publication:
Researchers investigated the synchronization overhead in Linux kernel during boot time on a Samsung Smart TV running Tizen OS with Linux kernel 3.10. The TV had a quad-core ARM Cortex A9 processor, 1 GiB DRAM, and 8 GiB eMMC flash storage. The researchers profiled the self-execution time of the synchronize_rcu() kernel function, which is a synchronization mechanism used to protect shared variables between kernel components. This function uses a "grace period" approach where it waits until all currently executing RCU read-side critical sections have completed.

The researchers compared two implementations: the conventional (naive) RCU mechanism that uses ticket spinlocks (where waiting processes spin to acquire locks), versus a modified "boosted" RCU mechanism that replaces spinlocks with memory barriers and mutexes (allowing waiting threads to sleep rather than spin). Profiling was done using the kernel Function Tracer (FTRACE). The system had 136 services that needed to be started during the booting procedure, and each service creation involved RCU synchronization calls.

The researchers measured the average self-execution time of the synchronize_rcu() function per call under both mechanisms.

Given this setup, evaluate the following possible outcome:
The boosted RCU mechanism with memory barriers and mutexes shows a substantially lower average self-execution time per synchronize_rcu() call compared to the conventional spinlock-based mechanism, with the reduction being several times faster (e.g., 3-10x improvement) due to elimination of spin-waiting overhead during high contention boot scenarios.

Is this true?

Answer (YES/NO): YES